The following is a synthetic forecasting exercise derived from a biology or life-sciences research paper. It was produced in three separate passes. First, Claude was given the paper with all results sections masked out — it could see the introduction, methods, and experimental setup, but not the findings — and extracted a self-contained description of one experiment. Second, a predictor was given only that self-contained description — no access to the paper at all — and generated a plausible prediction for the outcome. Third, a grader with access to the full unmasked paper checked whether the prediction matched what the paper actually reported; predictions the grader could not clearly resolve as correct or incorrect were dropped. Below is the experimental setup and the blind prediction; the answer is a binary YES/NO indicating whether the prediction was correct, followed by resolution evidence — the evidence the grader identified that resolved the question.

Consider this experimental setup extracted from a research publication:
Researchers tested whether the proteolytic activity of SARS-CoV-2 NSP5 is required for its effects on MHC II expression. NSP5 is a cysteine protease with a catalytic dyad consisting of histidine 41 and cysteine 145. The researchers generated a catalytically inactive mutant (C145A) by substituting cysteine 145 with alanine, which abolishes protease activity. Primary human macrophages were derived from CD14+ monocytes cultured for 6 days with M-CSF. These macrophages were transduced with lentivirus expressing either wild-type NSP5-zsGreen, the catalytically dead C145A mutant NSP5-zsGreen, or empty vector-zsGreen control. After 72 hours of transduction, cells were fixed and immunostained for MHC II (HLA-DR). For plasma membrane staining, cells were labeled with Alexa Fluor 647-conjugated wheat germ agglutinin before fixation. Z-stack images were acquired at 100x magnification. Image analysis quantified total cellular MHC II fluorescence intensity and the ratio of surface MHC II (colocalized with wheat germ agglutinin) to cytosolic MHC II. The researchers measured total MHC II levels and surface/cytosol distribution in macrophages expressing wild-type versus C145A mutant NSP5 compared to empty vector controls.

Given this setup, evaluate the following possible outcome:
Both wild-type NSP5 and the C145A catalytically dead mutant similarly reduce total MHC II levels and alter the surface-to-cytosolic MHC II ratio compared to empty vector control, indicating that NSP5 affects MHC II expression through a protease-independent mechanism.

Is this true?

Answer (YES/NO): NO